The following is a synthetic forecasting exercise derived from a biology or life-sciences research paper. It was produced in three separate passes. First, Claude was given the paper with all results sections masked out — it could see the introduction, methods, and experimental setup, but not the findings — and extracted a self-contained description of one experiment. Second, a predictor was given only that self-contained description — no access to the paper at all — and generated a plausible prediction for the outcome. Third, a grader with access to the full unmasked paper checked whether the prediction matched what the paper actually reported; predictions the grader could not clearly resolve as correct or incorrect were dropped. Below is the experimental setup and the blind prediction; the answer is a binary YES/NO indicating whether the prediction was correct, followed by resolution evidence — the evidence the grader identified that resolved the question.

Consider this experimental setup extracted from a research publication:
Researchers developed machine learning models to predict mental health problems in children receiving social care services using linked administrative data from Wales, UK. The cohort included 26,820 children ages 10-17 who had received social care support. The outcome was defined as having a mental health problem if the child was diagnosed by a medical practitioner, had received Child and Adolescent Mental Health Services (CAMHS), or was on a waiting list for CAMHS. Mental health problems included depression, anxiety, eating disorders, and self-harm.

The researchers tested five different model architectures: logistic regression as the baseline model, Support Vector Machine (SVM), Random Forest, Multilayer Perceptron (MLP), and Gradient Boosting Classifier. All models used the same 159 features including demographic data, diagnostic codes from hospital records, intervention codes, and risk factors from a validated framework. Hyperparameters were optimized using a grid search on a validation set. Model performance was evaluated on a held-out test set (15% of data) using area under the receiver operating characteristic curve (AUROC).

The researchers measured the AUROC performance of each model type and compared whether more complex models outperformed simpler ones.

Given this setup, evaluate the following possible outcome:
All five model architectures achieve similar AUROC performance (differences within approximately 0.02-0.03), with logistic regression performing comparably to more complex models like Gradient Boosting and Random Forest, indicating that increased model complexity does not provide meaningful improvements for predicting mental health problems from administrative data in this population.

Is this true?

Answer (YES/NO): NO